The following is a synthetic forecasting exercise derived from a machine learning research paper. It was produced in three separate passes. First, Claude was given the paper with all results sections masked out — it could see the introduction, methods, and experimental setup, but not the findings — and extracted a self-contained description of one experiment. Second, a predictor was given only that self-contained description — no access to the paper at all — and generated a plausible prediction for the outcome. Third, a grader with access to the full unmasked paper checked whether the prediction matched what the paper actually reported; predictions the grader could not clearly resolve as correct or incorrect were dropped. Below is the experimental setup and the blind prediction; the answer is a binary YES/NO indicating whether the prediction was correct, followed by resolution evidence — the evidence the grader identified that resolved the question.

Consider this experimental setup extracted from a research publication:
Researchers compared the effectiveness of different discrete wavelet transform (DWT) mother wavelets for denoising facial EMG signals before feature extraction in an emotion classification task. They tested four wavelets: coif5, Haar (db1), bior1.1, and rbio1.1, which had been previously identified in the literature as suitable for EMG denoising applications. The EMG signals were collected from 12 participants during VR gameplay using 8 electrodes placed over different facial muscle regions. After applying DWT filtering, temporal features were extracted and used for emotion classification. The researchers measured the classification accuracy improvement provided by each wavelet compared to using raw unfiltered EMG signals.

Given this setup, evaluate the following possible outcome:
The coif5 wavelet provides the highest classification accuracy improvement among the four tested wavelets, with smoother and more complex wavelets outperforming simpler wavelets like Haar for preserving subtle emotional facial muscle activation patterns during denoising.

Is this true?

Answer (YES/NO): NO